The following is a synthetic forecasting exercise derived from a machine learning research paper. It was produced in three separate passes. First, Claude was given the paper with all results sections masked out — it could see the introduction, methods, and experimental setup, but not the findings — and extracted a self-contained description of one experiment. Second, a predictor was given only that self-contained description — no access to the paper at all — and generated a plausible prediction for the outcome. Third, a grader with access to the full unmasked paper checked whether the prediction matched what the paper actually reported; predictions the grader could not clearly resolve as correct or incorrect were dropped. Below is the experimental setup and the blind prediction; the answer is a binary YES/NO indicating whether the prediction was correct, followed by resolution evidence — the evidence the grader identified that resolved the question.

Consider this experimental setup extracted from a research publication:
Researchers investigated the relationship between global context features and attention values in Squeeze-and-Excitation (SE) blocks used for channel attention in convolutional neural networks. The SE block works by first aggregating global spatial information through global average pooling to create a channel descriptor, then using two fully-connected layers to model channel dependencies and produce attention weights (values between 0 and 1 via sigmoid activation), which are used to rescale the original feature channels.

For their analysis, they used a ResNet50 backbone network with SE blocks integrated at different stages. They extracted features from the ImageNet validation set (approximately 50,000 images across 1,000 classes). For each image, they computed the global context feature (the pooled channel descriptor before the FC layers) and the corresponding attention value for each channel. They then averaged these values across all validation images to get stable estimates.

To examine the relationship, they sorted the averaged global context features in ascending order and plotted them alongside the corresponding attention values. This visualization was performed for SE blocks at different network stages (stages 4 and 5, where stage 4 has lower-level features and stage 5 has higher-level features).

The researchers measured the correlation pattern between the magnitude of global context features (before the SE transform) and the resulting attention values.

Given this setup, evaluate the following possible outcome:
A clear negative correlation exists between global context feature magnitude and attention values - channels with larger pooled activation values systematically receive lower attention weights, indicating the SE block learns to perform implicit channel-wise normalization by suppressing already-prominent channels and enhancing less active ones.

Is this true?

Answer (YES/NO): YES